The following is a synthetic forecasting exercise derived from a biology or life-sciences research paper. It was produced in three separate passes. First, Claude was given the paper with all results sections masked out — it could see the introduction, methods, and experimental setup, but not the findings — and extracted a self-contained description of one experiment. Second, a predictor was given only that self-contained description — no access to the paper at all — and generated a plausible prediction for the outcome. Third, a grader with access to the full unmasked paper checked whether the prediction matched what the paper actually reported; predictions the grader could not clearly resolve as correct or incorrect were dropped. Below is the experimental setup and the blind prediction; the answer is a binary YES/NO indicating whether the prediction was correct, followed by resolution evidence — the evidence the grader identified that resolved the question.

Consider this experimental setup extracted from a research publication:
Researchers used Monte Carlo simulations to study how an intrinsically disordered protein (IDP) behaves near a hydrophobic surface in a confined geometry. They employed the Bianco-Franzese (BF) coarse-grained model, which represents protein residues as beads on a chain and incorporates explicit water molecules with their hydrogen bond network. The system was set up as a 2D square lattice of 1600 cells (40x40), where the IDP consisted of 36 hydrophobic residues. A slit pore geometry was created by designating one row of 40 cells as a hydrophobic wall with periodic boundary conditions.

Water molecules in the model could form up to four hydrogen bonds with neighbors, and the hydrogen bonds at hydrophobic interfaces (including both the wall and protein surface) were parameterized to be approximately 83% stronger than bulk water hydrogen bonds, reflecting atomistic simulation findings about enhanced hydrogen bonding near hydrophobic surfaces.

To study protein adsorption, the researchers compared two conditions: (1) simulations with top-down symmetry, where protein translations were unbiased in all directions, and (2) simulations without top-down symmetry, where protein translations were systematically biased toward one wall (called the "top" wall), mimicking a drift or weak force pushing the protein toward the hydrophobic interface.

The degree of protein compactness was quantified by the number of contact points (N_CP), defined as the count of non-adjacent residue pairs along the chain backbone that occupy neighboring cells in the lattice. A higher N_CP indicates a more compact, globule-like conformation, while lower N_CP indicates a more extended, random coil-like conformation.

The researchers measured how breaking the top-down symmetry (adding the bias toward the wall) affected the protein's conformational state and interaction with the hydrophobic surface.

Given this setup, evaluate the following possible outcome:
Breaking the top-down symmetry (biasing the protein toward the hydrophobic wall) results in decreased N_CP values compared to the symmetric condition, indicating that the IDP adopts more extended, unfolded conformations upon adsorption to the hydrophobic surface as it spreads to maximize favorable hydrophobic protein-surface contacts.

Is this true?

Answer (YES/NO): YES